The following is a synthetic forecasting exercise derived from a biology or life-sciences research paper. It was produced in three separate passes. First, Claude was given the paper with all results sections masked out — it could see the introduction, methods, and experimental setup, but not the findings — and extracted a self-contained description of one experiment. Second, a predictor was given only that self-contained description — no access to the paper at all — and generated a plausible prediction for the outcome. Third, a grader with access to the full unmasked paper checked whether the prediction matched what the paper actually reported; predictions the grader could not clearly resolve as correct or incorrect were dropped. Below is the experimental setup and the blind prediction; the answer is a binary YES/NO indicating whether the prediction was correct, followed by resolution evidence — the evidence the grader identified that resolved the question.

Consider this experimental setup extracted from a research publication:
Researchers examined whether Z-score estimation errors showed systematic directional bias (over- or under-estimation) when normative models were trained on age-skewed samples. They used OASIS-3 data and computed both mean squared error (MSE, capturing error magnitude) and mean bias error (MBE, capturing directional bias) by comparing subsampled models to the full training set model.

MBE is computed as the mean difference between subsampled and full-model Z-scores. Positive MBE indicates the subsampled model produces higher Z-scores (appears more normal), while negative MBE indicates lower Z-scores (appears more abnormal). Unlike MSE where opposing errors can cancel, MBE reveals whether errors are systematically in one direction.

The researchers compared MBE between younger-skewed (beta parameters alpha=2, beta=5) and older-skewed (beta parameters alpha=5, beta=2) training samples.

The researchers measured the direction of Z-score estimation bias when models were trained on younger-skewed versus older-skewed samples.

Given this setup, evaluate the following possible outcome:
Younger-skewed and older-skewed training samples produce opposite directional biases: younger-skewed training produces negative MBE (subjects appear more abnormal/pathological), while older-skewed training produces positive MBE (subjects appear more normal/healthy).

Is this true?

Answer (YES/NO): YES